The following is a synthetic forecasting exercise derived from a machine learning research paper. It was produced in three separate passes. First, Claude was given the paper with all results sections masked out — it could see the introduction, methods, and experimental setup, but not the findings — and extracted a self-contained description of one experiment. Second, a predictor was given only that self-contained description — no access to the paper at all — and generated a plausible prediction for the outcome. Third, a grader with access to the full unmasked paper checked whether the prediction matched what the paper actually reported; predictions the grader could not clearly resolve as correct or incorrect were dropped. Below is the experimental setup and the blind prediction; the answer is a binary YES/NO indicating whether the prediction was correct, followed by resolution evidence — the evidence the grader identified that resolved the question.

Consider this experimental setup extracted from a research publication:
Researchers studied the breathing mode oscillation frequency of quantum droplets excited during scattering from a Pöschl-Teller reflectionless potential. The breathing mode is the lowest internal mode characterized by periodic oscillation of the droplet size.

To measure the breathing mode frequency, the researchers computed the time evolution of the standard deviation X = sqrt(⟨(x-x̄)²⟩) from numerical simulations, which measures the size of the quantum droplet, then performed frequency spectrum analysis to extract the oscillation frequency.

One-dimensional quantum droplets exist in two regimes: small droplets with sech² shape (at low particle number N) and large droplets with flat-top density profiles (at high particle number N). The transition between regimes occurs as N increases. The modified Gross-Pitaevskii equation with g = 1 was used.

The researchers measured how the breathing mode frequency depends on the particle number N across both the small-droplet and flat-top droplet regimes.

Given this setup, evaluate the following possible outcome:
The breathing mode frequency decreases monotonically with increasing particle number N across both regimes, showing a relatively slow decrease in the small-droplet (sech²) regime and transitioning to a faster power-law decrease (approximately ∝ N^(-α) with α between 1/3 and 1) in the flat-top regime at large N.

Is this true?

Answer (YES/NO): NO